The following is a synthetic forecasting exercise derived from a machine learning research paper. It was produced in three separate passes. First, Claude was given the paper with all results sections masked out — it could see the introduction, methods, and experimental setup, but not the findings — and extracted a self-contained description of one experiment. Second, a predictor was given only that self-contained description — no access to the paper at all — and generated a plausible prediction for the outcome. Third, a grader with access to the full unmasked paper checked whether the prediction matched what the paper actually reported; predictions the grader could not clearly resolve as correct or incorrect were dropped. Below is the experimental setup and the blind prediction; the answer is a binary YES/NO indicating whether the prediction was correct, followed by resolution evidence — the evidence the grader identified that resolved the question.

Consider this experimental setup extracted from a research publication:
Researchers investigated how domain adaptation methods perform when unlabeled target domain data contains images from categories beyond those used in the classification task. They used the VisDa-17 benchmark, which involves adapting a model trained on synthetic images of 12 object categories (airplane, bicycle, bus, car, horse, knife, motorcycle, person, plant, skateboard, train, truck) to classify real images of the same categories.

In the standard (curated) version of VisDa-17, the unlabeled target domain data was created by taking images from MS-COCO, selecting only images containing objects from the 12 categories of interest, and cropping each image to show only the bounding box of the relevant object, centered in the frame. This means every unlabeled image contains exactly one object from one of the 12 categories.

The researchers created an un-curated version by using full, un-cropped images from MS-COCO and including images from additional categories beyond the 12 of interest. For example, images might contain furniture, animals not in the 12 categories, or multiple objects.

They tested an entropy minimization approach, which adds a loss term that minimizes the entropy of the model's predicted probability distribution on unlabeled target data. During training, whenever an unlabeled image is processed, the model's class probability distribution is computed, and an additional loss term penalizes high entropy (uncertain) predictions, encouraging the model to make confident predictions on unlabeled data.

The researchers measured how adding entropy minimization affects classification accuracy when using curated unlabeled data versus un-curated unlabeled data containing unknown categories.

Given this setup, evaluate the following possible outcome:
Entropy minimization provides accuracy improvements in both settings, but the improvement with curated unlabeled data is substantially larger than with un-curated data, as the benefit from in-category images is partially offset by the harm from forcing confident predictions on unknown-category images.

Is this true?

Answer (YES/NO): YES